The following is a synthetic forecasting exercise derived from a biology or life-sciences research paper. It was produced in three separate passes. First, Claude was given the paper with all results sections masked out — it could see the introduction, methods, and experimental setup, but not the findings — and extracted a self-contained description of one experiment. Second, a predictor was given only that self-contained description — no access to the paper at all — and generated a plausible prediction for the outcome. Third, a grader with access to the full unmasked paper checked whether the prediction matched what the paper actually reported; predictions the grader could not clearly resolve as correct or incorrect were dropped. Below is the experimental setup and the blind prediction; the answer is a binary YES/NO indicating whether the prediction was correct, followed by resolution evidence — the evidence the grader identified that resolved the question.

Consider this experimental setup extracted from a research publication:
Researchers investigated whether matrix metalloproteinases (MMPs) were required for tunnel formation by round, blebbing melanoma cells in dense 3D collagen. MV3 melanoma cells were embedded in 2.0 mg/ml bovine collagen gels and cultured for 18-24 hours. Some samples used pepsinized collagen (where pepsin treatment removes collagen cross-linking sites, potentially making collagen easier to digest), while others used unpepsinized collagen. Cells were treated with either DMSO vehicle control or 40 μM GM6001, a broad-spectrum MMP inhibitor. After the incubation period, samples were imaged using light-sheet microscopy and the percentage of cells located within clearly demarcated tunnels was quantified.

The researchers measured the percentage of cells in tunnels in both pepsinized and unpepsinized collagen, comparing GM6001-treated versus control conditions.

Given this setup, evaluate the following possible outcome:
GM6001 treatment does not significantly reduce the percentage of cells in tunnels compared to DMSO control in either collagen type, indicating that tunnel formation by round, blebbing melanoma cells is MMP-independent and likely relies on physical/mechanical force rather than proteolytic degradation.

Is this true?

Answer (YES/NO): YES